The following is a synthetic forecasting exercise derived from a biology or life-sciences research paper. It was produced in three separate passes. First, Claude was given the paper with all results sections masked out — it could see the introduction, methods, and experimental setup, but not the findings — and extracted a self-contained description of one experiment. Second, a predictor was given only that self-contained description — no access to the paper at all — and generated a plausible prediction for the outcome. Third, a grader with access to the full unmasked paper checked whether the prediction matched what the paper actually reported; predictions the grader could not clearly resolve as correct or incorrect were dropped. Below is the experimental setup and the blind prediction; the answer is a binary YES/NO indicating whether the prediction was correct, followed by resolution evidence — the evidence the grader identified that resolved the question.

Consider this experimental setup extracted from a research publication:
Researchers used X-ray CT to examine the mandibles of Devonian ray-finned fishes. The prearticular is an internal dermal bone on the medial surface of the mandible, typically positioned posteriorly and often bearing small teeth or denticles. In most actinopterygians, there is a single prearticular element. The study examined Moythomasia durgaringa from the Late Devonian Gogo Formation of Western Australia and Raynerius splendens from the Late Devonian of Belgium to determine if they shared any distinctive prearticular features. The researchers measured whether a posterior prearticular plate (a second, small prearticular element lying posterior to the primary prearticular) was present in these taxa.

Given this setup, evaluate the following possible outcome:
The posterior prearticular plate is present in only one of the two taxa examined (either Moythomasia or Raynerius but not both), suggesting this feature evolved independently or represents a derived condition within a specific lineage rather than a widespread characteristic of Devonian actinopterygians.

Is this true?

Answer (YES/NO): NO